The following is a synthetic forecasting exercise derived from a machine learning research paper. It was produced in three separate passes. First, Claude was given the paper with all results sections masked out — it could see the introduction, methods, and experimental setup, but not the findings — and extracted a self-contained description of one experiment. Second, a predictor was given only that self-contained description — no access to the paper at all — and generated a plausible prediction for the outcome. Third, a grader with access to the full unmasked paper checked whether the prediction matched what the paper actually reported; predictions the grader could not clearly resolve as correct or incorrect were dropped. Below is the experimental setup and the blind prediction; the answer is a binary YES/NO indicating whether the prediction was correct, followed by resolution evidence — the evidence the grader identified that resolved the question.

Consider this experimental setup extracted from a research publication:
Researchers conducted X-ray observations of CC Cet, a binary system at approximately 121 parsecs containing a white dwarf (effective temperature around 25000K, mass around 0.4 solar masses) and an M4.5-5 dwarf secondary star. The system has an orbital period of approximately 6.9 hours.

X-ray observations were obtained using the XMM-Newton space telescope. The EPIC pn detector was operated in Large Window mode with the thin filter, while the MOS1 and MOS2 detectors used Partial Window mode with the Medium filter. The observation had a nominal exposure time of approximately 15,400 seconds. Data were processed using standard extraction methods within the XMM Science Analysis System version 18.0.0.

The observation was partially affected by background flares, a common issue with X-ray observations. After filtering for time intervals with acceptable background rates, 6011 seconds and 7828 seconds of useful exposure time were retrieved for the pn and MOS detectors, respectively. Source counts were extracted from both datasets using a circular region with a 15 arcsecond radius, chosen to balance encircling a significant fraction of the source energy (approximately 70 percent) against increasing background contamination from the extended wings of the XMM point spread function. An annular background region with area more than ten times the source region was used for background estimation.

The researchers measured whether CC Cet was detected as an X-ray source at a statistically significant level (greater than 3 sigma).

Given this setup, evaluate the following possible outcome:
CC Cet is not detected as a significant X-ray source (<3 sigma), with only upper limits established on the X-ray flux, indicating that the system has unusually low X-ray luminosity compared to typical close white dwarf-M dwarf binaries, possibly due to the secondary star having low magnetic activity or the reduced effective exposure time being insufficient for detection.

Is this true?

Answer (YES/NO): NO